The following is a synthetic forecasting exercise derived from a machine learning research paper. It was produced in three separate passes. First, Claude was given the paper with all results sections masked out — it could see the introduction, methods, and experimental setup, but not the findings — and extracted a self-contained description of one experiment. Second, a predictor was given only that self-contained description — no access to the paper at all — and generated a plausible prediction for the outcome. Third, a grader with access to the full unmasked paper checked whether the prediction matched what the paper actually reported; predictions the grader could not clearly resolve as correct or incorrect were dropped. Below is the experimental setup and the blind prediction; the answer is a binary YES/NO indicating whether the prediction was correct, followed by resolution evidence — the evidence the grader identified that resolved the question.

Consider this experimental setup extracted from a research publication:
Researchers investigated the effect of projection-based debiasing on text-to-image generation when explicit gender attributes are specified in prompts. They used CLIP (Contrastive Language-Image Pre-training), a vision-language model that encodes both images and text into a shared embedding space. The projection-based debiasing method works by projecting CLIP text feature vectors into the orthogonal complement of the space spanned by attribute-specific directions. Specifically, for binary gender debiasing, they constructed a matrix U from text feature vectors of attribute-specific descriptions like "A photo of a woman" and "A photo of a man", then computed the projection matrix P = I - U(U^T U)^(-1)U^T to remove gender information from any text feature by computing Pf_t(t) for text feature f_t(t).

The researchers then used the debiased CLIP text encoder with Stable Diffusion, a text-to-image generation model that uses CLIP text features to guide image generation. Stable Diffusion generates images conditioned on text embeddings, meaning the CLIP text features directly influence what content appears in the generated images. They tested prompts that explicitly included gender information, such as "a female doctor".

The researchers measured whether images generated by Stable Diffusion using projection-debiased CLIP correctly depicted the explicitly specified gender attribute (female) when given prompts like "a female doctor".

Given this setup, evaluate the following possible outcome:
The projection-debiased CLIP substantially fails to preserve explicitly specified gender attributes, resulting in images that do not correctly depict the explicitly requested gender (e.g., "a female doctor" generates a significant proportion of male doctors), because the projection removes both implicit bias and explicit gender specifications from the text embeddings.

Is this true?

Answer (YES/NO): YES